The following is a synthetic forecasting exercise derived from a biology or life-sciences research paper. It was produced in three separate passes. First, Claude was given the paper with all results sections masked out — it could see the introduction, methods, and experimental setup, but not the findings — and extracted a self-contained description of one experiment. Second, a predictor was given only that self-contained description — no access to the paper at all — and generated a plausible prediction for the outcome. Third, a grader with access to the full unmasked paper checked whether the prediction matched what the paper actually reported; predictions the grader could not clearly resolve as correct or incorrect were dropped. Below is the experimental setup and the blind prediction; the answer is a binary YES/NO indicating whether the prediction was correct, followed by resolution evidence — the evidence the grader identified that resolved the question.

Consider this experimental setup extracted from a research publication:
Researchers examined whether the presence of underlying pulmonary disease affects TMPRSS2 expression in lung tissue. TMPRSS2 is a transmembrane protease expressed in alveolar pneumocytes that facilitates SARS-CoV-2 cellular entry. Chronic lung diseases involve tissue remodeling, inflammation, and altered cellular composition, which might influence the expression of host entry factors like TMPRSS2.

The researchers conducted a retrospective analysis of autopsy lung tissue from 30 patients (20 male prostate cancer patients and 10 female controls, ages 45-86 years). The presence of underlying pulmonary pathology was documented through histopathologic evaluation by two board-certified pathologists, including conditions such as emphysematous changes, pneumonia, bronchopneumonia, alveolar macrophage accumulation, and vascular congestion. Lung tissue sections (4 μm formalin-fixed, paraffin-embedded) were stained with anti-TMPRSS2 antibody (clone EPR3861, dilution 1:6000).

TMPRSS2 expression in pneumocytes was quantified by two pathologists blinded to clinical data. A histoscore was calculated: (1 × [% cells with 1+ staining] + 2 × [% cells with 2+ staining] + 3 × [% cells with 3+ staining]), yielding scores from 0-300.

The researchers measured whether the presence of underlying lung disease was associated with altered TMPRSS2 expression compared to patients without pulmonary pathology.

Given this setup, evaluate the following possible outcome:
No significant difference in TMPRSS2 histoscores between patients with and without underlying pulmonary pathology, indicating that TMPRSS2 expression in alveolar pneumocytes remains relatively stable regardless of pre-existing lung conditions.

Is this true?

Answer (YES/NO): YES